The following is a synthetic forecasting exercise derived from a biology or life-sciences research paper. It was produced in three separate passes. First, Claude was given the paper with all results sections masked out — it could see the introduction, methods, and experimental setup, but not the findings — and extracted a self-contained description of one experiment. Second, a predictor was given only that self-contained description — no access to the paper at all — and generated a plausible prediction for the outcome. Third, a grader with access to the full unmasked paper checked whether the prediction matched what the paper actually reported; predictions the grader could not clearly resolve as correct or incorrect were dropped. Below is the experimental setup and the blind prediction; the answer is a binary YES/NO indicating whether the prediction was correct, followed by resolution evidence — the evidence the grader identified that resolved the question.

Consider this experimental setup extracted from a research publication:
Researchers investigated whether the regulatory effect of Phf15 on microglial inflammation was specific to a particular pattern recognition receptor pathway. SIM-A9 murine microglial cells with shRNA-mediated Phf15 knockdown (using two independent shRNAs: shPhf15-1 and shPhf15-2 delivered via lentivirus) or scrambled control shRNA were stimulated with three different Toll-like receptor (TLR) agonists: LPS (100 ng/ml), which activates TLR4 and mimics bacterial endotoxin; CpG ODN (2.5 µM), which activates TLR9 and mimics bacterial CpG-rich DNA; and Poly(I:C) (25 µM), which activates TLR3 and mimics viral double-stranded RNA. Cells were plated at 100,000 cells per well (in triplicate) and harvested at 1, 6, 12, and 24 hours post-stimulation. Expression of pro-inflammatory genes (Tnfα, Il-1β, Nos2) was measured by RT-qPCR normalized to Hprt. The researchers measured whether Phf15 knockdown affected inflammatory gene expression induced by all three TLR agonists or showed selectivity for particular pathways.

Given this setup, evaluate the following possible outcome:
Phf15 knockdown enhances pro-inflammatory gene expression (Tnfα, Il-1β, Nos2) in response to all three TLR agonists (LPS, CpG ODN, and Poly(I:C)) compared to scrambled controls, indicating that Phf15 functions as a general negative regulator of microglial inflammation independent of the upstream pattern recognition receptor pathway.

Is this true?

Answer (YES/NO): YES